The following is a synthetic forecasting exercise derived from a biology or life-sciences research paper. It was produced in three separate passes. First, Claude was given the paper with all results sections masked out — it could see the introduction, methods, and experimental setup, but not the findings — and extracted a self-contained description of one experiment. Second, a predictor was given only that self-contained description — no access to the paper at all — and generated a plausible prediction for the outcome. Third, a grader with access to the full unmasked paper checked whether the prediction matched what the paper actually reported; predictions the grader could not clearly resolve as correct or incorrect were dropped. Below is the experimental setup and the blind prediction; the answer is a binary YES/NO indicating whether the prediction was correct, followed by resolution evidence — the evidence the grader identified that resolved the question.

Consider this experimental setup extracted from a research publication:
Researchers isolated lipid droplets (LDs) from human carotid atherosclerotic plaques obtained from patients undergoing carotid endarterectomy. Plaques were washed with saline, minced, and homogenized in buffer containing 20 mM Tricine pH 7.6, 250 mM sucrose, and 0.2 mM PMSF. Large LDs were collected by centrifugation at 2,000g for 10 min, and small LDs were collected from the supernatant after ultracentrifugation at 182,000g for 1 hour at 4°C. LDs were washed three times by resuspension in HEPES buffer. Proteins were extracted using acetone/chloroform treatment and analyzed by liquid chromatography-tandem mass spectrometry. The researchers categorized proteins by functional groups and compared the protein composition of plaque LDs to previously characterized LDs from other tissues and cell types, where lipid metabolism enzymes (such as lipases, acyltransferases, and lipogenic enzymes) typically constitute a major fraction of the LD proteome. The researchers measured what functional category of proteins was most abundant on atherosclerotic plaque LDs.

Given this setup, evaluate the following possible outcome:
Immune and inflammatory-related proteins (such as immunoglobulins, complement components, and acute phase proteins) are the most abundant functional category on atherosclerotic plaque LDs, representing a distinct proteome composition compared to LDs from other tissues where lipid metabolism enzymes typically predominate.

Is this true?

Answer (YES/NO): NO